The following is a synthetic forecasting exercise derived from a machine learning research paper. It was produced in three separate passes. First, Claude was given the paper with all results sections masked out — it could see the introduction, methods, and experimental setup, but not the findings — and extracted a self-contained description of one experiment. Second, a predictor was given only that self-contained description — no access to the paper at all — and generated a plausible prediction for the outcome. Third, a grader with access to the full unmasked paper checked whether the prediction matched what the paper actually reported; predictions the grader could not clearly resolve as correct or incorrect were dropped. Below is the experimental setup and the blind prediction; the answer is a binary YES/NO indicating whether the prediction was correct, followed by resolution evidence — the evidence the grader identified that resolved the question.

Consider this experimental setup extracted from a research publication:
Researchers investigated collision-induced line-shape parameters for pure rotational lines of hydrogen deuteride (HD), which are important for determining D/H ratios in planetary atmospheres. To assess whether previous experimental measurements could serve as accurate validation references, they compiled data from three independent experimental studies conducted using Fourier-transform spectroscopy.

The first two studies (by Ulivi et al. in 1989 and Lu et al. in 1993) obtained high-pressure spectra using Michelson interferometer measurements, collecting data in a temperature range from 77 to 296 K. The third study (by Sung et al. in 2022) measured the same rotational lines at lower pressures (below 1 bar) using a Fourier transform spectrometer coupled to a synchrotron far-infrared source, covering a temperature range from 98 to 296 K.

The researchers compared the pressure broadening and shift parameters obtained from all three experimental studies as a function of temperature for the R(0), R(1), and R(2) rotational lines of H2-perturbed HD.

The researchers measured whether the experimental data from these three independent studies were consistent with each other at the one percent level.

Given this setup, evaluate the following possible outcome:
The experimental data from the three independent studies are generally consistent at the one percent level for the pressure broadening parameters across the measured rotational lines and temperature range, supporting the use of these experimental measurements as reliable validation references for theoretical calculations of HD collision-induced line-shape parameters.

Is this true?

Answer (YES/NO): NO